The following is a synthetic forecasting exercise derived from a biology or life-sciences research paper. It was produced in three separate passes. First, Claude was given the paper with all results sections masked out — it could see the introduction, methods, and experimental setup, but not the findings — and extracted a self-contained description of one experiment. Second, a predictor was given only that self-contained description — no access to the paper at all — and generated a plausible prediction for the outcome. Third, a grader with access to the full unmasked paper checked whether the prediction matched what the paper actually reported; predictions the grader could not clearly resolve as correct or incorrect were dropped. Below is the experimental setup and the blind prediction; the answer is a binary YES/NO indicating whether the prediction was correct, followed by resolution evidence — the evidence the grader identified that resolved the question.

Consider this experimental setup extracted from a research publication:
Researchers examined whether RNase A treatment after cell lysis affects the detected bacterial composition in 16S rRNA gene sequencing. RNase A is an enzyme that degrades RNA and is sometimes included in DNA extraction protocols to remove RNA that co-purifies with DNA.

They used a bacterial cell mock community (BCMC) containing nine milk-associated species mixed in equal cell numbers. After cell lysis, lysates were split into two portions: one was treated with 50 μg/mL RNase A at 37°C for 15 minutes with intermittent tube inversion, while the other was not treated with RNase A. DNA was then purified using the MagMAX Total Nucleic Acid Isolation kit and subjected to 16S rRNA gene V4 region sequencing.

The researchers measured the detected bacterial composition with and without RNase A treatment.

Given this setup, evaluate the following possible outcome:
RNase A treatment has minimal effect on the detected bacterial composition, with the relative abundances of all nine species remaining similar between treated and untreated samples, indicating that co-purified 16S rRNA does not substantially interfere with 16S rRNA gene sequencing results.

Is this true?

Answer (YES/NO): NO